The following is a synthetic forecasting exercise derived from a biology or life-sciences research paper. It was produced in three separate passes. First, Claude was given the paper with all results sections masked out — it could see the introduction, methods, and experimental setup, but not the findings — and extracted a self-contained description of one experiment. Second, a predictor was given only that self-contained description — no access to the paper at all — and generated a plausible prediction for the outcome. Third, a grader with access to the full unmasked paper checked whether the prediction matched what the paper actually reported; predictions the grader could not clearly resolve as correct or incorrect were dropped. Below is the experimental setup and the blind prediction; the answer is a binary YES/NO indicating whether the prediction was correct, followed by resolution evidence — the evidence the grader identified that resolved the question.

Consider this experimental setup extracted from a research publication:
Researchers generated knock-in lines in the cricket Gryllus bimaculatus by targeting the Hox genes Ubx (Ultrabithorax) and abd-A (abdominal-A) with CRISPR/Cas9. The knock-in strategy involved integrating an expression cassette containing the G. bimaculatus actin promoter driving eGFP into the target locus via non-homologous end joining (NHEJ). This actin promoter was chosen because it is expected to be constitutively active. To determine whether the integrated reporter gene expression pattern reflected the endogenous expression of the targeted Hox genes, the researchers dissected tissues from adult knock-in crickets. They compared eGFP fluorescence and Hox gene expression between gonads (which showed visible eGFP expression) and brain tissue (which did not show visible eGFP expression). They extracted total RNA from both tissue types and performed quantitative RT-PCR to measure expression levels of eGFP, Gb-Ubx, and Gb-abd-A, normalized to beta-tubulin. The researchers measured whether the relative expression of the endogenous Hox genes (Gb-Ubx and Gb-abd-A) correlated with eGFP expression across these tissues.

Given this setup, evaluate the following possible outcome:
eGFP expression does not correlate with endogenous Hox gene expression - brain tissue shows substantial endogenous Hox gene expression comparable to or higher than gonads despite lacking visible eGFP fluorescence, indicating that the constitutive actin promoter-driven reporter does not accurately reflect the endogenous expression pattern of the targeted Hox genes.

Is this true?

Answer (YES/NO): NO